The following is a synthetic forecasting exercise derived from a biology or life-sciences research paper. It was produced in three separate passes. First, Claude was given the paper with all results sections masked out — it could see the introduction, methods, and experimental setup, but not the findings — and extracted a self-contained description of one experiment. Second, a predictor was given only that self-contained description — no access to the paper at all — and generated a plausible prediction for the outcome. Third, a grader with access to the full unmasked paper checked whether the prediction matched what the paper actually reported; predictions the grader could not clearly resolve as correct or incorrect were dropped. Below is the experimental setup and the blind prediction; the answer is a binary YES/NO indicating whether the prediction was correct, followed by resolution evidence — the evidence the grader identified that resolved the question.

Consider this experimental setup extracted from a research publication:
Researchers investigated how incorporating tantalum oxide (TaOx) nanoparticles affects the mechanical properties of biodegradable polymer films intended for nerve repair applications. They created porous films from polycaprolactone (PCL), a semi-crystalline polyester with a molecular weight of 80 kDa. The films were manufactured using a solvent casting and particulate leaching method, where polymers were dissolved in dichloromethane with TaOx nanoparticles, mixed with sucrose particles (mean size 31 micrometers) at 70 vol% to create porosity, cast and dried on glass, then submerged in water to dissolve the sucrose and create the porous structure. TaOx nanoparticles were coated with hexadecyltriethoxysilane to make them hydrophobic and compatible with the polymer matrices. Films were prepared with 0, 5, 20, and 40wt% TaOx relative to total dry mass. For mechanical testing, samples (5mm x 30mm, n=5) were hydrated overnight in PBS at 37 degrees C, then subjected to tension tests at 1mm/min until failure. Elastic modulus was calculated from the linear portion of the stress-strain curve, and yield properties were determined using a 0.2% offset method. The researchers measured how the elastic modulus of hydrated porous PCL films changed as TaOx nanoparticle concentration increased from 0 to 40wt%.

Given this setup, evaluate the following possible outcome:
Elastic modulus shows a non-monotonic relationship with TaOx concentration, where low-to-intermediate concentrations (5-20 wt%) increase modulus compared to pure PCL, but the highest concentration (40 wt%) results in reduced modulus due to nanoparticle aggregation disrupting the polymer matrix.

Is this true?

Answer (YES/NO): NO